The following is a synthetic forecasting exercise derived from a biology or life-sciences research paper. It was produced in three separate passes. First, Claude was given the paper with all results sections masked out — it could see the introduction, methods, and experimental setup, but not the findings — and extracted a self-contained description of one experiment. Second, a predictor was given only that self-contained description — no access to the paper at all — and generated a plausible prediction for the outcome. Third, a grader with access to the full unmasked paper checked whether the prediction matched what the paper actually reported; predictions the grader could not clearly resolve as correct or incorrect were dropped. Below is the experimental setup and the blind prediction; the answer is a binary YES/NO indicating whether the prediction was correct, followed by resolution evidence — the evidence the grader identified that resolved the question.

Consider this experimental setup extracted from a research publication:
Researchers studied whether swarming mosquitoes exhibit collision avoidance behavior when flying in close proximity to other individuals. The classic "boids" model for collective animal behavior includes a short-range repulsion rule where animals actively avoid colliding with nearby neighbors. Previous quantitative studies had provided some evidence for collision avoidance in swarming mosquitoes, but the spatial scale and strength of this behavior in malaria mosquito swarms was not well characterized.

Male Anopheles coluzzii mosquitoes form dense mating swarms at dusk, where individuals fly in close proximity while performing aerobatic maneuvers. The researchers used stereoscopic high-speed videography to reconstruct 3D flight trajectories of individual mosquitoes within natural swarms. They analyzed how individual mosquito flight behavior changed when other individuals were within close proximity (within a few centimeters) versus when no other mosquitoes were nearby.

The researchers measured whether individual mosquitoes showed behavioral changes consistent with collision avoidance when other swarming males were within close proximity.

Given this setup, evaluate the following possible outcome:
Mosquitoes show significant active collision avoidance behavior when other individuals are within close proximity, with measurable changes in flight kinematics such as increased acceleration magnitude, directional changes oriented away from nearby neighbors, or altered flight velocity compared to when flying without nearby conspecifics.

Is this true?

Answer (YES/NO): YES